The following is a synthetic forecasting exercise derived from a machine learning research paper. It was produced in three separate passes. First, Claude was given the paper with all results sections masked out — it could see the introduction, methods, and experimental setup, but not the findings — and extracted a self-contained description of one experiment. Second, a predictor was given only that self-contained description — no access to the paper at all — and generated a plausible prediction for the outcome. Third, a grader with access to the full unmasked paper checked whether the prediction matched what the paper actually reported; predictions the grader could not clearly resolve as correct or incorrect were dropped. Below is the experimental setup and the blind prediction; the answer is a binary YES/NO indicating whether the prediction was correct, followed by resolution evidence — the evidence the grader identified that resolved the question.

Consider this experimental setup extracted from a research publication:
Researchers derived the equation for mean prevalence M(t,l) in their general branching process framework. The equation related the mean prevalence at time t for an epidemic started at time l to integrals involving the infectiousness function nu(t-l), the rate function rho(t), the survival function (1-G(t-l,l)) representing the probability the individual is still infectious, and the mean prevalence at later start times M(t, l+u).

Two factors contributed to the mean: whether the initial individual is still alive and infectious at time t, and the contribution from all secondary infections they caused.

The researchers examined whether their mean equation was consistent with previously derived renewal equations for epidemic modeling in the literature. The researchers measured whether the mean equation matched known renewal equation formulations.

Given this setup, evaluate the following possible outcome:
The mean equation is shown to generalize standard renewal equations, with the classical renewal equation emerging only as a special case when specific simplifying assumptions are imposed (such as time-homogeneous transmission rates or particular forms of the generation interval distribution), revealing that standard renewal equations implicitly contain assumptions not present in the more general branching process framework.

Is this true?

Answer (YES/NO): NO